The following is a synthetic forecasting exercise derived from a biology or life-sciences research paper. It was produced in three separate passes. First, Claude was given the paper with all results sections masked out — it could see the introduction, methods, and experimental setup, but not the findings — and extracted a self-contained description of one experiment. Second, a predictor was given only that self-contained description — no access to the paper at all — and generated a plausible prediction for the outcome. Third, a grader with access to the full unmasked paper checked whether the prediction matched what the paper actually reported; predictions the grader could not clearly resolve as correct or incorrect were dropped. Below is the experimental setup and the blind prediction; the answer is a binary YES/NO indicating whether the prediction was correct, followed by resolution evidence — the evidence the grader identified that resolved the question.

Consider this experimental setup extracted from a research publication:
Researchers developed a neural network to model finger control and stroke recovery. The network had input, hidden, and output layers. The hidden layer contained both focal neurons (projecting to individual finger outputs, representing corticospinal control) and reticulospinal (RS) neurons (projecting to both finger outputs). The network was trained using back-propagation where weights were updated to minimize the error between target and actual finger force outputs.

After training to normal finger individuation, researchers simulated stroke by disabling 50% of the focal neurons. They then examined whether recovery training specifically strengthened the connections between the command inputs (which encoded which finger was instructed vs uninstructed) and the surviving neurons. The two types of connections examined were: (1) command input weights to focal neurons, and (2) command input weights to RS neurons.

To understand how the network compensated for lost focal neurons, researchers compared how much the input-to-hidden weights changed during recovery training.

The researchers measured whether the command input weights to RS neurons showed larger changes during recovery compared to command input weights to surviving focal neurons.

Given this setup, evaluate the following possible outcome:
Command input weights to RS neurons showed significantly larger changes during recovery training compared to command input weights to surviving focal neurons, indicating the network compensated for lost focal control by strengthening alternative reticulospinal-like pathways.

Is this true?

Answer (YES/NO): NO